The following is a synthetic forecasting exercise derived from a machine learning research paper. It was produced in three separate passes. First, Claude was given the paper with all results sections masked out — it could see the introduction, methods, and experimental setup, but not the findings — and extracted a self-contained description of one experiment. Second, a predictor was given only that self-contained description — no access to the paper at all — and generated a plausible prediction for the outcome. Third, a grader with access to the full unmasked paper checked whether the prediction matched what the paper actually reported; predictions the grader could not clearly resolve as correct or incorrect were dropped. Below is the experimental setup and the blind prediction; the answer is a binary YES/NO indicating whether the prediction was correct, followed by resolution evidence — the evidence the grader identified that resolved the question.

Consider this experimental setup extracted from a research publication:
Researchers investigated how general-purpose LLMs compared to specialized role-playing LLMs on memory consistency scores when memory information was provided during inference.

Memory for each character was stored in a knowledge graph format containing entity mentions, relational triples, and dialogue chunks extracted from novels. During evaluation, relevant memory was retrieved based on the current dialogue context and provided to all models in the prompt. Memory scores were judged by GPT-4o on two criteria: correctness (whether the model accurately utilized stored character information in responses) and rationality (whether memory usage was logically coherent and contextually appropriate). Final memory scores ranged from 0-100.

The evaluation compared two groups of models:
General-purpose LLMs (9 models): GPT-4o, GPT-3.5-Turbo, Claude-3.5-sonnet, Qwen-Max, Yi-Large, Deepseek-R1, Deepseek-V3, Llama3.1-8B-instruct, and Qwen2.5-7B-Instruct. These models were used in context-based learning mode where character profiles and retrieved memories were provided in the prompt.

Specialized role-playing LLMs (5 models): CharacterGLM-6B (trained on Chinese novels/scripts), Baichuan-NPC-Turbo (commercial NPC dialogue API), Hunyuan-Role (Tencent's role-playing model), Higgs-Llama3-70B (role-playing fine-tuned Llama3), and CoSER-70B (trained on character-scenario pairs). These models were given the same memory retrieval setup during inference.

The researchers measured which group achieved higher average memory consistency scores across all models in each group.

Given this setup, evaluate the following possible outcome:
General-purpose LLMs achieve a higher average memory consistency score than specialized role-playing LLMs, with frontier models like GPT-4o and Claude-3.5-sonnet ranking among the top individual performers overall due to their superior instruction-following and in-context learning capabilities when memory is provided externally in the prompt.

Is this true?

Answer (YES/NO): NO